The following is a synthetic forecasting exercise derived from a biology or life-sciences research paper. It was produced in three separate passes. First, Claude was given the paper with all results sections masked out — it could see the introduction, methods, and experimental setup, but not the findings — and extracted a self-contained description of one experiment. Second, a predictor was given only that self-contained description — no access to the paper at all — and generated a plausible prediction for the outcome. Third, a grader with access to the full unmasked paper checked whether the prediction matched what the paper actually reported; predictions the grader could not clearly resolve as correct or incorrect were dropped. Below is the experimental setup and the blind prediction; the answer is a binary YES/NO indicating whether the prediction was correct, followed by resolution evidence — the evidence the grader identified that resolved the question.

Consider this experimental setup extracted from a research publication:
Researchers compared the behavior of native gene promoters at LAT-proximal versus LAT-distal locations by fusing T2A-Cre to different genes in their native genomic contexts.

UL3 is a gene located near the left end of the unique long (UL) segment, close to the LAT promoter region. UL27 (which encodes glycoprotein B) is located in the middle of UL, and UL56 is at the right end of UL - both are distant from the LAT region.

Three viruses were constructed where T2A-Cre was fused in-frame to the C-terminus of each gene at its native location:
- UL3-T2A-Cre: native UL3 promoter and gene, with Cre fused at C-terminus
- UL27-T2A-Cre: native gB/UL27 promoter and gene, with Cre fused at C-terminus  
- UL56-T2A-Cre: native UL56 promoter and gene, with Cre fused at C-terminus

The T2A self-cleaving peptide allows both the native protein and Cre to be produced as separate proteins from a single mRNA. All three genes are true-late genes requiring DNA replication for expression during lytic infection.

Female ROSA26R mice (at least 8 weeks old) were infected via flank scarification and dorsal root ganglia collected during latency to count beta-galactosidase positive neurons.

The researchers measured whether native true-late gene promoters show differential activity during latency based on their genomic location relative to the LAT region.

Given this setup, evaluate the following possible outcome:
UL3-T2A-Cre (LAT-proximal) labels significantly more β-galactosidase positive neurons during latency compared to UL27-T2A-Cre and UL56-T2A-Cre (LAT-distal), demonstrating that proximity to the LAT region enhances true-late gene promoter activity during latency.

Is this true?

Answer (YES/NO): NO